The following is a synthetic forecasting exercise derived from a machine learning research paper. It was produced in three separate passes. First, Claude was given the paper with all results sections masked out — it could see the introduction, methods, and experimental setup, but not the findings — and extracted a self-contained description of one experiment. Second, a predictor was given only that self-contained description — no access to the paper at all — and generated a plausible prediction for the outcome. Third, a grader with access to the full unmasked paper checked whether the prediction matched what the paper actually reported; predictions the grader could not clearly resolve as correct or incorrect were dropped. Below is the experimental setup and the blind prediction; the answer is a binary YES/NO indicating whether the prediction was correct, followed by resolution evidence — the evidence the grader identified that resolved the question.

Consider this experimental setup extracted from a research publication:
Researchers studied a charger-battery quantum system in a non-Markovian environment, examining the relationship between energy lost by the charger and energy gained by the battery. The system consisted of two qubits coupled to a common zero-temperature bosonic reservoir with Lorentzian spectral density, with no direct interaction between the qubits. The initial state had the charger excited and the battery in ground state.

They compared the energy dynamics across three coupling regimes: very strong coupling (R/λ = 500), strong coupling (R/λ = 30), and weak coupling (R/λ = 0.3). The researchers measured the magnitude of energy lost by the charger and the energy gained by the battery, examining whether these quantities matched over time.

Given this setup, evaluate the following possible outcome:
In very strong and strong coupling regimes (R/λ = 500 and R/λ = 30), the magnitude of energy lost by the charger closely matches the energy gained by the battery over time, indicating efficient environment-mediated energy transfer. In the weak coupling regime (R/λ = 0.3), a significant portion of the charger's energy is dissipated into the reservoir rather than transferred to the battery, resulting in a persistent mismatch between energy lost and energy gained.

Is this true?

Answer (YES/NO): NO